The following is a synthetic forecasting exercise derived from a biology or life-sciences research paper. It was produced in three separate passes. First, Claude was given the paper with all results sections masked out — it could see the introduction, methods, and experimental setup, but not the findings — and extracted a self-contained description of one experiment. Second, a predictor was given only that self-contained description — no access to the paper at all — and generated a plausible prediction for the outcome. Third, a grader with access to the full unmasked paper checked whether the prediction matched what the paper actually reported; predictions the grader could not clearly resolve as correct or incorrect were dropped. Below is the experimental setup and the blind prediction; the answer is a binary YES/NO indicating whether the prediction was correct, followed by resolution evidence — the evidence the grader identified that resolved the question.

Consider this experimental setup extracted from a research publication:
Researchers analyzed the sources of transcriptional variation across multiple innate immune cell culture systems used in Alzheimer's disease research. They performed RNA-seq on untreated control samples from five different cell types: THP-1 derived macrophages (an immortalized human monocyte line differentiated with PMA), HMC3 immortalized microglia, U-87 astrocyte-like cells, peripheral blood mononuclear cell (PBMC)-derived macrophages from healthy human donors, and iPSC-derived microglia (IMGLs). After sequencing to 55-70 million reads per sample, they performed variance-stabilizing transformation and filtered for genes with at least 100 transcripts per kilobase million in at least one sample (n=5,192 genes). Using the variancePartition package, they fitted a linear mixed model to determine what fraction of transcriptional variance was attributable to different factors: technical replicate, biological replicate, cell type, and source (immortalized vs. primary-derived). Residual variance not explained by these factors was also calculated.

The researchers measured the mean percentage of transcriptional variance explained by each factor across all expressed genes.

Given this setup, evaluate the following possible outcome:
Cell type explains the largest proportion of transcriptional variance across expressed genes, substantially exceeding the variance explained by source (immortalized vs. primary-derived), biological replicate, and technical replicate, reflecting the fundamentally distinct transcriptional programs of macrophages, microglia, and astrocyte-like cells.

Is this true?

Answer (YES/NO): YES